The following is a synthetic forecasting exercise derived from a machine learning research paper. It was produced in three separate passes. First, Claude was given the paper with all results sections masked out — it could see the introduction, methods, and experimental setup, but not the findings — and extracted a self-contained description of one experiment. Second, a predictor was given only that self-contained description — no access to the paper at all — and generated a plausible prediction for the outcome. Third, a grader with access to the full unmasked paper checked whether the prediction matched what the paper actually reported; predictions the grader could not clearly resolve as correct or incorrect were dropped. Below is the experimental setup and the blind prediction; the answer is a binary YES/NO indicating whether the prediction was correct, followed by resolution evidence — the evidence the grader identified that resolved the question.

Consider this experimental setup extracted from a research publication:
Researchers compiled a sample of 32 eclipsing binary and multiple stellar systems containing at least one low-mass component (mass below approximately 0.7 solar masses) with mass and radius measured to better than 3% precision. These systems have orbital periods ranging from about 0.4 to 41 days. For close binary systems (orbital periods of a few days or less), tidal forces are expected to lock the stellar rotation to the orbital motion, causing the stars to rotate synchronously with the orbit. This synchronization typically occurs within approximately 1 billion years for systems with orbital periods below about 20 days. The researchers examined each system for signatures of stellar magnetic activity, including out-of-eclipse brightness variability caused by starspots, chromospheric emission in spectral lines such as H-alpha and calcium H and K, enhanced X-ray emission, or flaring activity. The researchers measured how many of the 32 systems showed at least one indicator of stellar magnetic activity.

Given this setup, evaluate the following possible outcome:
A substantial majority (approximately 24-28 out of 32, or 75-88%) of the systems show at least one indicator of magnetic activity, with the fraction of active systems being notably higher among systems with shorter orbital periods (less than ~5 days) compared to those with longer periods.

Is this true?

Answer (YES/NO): NO